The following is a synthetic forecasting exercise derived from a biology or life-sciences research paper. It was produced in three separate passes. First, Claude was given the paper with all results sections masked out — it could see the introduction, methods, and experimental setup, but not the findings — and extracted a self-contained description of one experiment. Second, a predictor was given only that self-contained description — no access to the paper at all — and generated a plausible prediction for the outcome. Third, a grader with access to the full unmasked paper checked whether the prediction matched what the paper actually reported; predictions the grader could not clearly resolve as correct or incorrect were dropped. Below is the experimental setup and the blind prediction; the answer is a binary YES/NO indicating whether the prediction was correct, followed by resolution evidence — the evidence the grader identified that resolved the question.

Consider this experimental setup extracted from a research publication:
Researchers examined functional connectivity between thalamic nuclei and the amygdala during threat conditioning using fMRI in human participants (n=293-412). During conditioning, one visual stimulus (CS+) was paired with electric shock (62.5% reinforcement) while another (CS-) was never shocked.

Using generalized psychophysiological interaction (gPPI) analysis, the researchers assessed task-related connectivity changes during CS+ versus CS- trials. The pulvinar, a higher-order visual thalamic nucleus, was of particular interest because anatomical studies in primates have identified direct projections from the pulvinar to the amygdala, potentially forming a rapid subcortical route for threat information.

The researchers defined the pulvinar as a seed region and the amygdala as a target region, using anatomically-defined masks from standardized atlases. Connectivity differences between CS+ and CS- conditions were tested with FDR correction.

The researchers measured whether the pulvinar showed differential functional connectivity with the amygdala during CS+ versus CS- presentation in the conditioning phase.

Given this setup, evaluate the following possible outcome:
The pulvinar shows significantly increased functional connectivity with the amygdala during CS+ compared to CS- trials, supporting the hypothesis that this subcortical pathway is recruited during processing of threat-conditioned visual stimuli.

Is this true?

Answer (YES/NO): YES